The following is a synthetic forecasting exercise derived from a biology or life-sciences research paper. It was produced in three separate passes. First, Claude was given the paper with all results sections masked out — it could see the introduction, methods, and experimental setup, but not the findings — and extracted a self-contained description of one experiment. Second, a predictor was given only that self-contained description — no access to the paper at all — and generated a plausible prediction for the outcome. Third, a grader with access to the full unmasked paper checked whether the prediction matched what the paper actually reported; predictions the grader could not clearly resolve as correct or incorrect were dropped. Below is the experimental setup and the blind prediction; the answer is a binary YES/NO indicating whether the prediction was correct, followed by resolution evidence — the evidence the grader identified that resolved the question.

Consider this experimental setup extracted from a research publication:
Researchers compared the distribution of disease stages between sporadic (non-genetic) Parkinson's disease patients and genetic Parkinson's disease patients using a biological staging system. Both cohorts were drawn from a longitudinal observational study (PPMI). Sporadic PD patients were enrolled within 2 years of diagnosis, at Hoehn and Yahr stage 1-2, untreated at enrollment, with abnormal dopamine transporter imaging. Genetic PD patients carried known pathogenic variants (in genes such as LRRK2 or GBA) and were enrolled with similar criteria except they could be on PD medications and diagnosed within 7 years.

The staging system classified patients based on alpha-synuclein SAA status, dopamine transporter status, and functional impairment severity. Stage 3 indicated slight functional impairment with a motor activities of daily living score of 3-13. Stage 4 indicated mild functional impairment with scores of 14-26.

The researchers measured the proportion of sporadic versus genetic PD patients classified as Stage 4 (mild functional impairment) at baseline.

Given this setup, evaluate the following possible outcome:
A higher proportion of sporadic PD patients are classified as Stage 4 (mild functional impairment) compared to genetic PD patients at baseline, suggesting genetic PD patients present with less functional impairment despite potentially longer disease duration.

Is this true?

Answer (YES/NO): NO